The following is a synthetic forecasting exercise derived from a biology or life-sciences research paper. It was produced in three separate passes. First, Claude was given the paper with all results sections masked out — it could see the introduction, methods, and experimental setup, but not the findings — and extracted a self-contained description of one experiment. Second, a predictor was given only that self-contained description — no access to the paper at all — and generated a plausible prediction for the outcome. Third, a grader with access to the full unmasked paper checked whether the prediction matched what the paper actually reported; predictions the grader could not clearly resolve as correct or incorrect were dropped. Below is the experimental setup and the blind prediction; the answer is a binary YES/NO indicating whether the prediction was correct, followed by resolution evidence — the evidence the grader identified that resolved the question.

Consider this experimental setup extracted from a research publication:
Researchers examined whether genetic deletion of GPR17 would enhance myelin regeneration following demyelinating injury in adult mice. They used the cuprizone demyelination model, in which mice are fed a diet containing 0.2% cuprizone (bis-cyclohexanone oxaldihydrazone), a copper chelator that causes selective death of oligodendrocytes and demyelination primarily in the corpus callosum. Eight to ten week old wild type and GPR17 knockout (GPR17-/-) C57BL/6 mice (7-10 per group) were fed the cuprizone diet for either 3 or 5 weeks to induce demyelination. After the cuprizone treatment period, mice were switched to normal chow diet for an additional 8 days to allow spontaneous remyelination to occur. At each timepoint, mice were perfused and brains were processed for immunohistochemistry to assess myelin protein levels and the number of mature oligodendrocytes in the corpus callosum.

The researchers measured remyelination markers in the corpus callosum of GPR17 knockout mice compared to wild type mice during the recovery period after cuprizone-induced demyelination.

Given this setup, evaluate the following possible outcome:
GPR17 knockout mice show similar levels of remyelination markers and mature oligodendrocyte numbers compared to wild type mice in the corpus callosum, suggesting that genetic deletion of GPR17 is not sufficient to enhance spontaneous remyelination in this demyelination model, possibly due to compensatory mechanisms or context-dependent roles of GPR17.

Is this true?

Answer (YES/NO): YES